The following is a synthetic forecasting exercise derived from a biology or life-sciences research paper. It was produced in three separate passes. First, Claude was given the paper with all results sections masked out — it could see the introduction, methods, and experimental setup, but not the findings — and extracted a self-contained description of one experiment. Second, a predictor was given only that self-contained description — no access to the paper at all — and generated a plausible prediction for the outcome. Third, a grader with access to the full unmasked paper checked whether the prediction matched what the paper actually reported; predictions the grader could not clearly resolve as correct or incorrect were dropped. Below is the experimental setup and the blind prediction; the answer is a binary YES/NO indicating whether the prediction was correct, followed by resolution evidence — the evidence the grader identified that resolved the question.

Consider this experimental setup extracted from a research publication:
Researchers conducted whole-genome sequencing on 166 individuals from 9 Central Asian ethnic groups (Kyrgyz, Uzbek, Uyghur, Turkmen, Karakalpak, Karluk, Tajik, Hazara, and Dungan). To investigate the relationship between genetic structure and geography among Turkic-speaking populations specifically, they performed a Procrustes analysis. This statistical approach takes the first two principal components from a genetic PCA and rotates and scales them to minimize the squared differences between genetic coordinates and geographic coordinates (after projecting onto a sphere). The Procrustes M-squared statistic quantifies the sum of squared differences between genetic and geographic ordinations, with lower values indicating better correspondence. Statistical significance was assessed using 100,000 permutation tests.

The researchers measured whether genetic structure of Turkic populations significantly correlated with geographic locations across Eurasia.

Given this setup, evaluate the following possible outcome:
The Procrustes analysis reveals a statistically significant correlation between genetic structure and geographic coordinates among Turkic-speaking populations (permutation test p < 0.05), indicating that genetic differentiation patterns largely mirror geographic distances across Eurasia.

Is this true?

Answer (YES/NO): YES